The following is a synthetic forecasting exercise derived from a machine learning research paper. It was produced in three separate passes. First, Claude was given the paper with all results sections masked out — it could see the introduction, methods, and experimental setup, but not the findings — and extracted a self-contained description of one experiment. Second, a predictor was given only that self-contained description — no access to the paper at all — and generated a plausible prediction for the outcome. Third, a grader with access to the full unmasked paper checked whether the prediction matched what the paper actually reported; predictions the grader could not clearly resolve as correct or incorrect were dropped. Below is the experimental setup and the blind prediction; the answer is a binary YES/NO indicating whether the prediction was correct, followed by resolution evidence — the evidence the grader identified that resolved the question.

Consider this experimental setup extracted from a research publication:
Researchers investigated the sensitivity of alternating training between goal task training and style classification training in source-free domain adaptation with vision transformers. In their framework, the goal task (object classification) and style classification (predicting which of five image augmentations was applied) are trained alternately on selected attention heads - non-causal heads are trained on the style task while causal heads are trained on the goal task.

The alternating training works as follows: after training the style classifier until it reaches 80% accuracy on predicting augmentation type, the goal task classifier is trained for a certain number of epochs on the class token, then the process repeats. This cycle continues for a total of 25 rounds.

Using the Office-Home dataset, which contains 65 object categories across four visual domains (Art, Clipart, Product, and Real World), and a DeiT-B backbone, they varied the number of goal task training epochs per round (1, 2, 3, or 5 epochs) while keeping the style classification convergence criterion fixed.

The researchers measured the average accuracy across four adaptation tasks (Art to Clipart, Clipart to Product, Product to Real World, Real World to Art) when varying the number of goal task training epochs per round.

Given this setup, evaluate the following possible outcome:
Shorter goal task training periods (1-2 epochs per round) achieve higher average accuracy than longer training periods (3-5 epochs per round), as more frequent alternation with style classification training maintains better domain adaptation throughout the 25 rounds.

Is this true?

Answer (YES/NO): NO